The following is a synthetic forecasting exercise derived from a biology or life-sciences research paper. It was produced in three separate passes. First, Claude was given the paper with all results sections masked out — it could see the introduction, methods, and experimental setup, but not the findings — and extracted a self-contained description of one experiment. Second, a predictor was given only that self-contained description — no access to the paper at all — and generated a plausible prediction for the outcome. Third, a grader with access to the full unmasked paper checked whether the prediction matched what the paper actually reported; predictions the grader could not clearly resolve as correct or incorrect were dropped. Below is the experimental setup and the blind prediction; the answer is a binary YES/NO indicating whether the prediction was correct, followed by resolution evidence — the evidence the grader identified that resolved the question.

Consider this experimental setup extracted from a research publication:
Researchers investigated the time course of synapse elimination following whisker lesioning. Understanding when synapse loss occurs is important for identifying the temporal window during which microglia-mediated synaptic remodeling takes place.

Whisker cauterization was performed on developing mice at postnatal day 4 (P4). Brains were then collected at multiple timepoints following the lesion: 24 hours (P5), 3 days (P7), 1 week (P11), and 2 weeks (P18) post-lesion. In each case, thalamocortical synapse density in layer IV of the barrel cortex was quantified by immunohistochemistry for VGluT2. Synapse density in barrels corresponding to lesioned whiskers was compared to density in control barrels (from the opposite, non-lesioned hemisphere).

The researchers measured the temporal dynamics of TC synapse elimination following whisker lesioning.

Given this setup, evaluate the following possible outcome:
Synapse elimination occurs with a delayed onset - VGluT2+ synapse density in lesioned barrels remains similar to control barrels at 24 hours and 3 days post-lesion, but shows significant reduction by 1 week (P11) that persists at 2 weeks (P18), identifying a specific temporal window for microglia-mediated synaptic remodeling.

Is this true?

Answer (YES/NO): NO